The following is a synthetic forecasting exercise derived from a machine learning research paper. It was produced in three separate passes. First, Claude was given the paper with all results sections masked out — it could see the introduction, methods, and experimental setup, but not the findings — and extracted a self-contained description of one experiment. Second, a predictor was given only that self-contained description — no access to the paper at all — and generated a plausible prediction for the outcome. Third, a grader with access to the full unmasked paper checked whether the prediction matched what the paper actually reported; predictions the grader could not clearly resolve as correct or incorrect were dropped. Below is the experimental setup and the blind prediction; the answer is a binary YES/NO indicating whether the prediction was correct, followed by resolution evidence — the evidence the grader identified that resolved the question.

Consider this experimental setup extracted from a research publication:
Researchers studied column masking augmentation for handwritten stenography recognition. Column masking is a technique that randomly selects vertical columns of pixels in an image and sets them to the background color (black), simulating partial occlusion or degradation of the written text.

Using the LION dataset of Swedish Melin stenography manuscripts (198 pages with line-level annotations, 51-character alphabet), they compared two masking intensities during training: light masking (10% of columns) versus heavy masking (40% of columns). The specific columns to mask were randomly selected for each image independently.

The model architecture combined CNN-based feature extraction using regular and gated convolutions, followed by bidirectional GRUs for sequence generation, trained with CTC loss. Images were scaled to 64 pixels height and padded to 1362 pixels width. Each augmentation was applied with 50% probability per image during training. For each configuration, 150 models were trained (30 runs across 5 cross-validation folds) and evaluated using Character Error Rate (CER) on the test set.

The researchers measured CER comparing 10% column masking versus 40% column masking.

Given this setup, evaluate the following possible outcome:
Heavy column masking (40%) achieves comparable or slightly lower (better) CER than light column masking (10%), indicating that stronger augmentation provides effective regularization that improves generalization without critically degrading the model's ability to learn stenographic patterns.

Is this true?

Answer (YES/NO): NO